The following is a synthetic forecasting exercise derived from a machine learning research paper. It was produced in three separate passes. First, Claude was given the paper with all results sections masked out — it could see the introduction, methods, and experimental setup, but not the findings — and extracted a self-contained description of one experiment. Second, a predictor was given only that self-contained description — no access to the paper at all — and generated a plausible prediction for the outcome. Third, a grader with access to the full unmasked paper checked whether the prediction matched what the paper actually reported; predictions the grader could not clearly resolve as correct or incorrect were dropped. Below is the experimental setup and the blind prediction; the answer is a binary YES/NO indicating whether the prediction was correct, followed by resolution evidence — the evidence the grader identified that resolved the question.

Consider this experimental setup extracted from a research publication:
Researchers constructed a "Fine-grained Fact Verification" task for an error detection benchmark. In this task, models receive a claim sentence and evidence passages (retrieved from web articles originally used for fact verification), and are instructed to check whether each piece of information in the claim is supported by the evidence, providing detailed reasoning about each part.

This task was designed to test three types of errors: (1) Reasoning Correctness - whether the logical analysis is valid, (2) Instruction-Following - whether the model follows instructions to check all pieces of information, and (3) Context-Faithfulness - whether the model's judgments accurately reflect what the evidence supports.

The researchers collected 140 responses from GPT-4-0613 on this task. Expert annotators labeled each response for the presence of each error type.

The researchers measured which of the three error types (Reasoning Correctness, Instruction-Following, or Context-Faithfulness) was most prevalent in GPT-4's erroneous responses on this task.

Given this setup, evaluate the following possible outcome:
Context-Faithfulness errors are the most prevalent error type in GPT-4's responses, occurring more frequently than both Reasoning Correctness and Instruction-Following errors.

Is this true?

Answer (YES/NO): YES